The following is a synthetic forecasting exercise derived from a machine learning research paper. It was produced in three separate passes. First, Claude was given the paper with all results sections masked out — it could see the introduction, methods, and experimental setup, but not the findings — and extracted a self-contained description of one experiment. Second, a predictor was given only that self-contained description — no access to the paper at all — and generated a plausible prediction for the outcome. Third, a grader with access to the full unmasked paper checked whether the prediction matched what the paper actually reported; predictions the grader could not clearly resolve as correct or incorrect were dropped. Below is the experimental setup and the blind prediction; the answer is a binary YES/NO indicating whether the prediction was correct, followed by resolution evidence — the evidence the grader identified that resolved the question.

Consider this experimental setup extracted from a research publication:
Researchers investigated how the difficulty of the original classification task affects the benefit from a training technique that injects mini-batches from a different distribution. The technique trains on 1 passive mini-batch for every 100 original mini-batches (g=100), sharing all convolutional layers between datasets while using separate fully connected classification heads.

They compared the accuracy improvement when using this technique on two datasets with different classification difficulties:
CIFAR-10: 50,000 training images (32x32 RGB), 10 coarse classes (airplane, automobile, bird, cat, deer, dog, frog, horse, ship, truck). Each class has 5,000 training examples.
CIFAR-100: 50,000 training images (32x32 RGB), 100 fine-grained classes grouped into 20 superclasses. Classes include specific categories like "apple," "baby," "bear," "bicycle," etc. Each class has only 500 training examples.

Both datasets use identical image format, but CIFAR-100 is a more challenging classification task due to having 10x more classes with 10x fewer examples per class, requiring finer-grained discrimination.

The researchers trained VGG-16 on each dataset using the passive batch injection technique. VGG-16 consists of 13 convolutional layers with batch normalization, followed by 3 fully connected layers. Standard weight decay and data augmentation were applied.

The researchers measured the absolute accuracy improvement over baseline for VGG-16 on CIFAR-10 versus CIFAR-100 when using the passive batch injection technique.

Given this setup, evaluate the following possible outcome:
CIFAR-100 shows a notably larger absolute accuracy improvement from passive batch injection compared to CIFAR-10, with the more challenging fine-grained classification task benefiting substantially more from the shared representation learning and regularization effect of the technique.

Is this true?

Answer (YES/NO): YES